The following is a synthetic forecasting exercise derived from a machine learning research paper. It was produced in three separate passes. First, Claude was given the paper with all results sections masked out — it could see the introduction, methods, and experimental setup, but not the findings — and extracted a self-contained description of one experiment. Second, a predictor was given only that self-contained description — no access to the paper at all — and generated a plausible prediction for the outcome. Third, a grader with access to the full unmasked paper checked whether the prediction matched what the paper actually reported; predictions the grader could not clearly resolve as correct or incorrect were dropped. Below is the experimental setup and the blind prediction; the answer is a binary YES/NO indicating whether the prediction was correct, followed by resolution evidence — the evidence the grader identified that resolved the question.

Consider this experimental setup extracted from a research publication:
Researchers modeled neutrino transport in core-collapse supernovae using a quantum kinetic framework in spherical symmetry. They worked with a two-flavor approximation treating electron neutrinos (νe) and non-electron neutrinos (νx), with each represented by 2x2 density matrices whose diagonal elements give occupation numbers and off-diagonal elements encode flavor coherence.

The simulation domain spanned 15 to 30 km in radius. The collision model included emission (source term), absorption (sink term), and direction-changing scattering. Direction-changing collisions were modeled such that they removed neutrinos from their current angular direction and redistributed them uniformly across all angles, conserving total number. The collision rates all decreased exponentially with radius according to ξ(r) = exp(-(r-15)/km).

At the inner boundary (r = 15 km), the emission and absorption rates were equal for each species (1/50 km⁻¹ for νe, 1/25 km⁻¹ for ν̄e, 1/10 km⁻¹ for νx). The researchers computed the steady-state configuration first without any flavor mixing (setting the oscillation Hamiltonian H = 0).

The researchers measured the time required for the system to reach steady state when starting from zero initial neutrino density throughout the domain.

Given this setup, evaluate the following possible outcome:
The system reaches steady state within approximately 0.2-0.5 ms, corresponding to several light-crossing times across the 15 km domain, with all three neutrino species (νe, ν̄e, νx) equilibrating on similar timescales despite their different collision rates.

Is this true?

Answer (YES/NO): NO